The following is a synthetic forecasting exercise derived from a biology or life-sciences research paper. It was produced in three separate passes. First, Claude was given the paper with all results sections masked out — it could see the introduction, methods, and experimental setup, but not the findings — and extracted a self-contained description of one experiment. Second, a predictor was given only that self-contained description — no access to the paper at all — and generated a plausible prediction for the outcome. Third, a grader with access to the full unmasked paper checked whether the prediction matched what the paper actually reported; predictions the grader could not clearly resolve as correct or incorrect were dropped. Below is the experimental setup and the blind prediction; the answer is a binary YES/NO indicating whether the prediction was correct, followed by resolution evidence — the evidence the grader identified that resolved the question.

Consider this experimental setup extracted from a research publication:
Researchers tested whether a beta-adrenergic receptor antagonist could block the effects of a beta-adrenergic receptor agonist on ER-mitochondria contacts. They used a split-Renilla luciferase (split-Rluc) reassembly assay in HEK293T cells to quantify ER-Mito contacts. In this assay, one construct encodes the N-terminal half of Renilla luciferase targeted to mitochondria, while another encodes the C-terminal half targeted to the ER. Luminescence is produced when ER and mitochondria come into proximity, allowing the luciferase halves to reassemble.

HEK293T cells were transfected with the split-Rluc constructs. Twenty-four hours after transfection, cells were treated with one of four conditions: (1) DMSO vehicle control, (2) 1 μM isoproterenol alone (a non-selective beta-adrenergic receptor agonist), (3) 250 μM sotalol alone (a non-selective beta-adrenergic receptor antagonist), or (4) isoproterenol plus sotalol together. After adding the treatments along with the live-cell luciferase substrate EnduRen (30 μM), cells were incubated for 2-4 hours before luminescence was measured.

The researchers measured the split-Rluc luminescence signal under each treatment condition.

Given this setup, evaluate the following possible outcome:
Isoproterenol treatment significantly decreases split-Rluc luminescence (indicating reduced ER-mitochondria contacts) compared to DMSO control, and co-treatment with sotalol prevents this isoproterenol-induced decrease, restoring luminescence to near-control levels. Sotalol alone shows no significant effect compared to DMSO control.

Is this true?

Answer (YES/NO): NO